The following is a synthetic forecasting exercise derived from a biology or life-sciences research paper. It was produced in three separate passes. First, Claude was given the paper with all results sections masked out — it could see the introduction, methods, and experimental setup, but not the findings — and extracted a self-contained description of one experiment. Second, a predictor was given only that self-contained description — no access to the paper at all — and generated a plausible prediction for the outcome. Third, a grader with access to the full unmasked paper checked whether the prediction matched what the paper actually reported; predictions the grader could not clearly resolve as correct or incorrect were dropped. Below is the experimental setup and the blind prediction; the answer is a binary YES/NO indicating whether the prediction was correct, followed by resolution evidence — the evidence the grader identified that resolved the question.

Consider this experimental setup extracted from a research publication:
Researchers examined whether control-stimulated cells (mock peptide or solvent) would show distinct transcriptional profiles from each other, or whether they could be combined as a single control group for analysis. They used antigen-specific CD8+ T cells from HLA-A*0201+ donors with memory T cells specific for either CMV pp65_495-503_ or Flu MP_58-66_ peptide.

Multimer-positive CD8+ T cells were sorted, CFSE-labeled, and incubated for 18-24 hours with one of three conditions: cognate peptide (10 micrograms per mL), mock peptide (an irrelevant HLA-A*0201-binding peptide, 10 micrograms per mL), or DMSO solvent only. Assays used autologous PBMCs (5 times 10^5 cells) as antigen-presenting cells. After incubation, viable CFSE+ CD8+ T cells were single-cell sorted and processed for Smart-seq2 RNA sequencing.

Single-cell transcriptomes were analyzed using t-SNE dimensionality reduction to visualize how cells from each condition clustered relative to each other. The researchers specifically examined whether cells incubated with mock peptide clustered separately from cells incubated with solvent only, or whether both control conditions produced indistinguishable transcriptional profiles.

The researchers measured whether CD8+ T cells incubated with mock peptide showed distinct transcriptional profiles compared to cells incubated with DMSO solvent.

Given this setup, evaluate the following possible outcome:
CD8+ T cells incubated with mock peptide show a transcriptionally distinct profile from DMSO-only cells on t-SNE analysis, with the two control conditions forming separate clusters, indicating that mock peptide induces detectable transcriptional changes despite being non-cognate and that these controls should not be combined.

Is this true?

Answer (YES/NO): NO